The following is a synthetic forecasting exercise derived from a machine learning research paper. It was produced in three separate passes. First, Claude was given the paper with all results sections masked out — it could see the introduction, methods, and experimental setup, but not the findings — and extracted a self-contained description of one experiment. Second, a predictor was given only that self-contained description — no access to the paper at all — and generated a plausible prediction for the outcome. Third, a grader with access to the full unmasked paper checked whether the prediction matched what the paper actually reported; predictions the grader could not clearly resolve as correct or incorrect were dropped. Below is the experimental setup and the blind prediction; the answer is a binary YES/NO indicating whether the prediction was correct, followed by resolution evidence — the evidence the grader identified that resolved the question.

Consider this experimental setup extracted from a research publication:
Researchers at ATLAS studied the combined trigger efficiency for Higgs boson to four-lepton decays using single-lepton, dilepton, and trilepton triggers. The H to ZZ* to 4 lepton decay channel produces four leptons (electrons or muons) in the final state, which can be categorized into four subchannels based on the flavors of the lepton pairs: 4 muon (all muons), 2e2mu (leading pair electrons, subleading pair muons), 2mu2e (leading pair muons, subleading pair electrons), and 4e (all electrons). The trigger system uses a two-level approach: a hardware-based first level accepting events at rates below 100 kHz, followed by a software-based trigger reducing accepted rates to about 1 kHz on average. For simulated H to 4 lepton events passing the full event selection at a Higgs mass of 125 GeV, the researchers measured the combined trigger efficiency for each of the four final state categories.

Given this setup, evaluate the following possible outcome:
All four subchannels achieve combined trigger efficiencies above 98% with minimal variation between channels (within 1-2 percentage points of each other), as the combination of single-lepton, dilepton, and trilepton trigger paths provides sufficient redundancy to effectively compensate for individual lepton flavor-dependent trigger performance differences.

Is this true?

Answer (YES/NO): NO